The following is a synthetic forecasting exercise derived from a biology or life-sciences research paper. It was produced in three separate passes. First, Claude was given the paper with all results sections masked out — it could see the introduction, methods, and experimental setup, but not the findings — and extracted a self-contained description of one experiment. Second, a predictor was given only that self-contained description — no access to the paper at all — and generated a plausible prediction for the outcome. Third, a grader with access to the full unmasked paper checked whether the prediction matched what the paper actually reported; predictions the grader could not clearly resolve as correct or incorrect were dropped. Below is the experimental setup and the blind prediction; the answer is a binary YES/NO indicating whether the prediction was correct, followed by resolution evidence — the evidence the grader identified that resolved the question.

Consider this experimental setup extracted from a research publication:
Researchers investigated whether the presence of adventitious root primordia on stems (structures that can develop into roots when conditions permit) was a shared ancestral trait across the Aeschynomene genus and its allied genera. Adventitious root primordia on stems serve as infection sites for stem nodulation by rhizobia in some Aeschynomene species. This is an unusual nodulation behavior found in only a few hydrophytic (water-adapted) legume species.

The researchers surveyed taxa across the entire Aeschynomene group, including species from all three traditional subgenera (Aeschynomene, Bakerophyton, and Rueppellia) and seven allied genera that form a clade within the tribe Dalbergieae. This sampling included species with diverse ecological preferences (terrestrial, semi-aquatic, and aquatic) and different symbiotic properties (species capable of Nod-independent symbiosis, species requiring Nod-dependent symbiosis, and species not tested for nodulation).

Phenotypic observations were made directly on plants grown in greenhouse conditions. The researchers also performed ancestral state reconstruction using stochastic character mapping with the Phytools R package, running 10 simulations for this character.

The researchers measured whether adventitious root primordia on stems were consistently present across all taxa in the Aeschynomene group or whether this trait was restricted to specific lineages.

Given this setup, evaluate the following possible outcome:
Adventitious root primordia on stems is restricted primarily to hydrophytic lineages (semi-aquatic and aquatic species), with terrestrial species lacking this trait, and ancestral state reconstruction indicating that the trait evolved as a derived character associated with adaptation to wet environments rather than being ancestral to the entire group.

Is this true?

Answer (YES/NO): NO